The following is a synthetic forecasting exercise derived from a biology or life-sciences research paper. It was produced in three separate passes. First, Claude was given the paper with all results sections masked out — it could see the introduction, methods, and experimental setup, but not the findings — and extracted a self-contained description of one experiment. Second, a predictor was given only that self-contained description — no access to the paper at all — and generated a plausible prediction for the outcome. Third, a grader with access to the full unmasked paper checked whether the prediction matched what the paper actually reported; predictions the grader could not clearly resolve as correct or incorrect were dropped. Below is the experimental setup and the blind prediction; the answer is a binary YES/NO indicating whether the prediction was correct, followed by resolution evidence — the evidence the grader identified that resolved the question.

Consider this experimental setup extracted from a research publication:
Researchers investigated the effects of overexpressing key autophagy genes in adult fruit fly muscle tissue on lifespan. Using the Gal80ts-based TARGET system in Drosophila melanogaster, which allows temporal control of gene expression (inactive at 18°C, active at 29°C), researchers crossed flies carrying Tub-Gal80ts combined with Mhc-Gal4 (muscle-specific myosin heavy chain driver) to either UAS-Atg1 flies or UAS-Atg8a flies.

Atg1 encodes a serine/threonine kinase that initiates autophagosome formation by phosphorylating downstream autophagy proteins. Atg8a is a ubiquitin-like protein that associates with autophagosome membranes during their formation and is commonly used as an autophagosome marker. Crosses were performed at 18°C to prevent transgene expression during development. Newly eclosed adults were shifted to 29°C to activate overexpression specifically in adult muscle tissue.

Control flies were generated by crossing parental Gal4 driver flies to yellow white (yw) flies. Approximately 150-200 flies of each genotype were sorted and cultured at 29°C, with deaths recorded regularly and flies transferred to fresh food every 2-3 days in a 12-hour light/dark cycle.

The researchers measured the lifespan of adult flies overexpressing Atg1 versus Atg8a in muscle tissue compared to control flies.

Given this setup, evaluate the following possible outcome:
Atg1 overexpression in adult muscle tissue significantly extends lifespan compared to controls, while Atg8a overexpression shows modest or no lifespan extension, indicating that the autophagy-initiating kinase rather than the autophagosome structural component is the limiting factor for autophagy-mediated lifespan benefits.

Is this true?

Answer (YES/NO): NO